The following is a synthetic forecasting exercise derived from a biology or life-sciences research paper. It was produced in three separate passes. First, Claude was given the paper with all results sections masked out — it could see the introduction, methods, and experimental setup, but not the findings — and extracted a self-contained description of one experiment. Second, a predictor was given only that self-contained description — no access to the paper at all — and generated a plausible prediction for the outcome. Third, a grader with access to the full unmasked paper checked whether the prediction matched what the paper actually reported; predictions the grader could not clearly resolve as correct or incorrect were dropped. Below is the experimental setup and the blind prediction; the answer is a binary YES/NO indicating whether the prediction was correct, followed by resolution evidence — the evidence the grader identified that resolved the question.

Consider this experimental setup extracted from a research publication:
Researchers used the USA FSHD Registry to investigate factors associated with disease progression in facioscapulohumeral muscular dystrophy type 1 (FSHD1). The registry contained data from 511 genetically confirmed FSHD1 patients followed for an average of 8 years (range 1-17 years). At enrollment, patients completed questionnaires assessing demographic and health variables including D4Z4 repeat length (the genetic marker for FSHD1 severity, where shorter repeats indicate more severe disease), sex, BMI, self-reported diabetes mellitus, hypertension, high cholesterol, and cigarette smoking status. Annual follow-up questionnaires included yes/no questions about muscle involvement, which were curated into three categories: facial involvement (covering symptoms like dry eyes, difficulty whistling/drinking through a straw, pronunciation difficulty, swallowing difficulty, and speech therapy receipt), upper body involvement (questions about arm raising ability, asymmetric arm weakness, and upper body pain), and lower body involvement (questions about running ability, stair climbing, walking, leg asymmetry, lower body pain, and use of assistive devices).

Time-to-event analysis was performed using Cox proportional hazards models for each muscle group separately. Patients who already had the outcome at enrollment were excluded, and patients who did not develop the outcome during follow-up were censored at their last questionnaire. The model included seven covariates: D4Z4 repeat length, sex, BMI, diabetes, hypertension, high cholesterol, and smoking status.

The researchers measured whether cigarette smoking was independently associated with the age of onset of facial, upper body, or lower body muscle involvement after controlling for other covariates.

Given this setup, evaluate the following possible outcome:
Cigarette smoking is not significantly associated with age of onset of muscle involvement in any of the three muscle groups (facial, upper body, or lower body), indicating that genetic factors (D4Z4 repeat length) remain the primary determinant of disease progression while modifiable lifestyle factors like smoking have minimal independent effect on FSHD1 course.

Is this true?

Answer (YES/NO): NO